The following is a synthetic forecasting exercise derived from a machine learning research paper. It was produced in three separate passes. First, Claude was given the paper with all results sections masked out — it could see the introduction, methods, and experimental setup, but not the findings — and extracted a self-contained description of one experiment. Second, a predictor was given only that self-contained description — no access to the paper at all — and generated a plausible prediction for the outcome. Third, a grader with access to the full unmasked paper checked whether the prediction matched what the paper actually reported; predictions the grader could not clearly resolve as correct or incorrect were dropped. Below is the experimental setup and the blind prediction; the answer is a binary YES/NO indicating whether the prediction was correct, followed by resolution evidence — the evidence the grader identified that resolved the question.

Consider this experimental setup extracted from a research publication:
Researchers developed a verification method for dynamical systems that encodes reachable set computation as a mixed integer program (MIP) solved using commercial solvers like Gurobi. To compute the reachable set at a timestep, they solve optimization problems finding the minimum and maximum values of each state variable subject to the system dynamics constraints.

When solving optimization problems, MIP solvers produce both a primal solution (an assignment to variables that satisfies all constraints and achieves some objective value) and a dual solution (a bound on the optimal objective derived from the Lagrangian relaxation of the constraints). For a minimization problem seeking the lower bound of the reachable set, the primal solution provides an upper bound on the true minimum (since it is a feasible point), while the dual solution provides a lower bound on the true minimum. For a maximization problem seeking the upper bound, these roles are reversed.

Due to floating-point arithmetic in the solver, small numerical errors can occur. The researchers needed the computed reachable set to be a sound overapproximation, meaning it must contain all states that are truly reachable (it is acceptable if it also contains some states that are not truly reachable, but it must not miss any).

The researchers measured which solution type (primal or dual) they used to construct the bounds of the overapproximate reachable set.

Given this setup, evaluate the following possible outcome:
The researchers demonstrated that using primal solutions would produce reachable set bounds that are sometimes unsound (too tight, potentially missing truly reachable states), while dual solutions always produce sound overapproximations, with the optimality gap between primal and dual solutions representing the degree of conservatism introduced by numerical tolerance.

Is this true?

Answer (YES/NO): NO